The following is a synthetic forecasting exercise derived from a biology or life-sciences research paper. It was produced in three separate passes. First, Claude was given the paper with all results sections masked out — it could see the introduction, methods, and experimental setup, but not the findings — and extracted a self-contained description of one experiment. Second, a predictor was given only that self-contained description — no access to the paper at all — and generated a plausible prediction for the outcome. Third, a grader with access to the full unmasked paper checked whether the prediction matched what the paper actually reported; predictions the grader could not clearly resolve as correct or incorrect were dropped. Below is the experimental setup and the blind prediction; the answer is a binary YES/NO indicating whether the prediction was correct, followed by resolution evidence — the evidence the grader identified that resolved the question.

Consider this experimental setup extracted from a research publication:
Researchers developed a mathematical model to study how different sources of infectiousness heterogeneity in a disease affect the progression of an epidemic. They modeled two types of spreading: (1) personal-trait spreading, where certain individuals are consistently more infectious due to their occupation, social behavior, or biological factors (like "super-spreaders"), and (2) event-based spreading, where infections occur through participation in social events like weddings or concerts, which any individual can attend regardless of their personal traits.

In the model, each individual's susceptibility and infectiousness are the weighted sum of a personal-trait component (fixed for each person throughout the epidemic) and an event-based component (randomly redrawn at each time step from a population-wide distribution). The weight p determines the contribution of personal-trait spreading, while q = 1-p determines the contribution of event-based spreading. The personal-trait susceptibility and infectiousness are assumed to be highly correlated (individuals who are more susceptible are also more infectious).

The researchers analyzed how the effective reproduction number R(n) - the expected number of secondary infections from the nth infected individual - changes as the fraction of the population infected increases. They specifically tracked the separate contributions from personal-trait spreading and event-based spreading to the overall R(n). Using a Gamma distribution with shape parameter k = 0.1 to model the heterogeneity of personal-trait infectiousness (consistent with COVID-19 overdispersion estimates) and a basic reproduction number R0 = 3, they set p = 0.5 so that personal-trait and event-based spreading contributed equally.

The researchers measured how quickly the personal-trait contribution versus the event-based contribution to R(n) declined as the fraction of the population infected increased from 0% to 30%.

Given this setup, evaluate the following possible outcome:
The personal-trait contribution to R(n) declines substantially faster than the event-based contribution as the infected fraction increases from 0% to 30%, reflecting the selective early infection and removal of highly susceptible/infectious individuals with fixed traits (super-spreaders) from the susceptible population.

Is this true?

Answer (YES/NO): YES